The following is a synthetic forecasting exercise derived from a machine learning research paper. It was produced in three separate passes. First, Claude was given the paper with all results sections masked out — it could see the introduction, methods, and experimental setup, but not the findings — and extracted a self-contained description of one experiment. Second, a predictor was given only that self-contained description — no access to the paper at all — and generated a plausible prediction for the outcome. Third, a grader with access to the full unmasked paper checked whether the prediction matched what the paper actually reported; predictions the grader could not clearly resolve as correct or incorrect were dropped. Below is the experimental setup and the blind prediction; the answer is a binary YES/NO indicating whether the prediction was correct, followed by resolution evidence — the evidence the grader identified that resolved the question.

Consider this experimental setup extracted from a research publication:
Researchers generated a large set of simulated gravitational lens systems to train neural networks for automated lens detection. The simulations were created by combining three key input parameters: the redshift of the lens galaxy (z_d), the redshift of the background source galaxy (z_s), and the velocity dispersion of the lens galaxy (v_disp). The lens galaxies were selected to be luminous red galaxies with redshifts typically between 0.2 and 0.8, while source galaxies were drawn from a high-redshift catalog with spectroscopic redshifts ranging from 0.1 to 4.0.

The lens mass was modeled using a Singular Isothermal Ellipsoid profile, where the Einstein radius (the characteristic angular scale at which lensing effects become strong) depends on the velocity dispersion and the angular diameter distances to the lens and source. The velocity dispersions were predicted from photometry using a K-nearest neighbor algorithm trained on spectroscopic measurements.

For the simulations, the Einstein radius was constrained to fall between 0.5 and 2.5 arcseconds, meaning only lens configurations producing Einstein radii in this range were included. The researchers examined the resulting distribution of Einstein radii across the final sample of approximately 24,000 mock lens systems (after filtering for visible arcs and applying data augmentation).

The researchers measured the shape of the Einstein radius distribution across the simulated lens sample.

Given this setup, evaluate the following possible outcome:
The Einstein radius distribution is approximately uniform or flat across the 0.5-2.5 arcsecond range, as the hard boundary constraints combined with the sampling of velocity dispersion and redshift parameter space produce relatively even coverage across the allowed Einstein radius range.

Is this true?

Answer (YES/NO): NO